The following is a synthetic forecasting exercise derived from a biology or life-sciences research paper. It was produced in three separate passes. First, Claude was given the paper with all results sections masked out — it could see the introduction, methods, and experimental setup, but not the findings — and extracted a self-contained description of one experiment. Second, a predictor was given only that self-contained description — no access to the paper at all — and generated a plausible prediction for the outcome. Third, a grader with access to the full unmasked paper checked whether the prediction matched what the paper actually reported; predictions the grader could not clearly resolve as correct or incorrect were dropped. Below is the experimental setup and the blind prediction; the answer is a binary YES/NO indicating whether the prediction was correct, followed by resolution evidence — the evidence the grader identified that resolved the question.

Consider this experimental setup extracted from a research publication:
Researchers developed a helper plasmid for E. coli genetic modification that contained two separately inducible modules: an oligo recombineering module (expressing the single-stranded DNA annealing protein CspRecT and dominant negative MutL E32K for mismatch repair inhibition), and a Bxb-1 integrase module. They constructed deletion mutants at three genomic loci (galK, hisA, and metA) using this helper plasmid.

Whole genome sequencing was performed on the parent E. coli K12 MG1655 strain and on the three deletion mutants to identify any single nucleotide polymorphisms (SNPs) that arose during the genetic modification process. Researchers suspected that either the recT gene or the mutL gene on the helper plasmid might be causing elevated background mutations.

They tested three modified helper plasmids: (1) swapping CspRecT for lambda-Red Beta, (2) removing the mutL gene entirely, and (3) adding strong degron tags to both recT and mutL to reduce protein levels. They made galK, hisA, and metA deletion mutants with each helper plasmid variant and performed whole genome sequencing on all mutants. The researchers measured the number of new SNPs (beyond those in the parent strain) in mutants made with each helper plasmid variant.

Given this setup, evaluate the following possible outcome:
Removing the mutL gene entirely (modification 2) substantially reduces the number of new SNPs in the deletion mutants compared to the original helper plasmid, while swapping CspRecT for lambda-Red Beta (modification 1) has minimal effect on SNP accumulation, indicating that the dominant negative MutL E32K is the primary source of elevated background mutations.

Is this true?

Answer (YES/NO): NO